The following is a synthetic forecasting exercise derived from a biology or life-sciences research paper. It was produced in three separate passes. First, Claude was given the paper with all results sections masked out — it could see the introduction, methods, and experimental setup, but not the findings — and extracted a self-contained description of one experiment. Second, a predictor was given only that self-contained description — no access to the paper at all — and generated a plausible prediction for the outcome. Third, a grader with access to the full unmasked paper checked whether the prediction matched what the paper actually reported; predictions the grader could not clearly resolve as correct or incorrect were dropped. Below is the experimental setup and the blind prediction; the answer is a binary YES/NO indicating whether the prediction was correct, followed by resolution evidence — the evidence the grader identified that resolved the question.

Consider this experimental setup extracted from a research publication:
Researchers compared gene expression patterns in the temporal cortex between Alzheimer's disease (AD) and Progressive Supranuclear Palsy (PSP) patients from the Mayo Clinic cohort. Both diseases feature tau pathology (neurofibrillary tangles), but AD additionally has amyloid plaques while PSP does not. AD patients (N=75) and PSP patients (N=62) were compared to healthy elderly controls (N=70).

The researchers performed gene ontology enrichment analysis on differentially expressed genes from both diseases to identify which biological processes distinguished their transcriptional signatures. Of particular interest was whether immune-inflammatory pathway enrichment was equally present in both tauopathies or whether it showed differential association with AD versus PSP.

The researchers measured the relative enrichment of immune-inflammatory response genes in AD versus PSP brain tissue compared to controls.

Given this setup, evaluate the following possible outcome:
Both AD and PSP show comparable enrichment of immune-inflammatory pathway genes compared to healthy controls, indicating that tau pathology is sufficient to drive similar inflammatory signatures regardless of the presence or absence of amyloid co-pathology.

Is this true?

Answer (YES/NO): NO